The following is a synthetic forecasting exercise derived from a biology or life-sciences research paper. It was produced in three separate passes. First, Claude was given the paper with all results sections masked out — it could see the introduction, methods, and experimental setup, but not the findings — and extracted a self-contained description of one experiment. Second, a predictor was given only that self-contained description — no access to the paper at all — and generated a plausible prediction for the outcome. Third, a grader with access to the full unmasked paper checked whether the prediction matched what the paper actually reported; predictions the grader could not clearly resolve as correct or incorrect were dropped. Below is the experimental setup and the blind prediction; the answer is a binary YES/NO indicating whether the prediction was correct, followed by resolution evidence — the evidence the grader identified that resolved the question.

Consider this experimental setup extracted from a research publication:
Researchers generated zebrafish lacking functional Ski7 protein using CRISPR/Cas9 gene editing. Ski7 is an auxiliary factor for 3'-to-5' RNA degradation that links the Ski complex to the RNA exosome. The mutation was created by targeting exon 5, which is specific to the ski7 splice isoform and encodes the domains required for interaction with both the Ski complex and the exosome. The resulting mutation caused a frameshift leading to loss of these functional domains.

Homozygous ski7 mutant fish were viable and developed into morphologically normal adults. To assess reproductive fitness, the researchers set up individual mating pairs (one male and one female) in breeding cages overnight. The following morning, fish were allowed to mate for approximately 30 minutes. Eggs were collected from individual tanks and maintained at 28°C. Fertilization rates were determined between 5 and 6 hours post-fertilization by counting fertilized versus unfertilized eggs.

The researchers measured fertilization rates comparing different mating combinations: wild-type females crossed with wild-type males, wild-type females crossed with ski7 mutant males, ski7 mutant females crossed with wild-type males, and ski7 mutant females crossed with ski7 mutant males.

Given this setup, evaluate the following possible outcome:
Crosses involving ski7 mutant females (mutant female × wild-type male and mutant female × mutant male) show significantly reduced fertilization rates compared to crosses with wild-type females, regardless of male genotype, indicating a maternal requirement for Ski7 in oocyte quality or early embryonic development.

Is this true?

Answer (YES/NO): YES